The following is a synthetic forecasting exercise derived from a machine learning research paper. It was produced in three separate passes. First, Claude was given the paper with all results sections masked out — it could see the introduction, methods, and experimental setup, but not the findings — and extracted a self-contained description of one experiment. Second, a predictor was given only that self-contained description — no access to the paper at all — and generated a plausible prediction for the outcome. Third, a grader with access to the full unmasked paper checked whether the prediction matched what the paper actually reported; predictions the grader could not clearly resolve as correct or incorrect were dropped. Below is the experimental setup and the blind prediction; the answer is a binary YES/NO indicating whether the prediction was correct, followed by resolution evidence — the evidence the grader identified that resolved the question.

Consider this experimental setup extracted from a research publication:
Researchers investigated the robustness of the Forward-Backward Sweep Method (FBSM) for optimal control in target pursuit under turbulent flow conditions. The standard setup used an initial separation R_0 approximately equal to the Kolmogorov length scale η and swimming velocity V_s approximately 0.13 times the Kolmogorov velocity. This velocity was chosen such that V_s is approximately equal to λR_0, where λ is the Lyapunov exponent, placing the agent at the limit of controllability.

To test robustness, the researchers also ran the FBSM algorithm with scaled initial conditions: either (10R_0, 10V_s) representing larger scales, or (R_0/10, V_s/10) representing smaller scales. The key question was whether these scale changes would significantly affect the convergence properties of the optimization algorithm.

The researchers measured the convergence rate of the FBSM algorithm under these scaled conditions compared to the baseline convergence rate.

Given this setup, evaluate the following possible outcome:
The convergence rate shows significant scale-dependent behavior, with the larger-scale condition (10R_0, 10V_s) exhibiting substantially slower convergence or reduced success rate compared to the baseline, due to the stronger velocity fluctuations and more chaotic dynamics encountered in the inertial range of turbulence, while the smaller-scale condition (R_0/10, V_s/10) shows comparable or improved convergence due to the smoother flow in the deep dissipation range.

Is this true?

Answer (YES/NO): NO